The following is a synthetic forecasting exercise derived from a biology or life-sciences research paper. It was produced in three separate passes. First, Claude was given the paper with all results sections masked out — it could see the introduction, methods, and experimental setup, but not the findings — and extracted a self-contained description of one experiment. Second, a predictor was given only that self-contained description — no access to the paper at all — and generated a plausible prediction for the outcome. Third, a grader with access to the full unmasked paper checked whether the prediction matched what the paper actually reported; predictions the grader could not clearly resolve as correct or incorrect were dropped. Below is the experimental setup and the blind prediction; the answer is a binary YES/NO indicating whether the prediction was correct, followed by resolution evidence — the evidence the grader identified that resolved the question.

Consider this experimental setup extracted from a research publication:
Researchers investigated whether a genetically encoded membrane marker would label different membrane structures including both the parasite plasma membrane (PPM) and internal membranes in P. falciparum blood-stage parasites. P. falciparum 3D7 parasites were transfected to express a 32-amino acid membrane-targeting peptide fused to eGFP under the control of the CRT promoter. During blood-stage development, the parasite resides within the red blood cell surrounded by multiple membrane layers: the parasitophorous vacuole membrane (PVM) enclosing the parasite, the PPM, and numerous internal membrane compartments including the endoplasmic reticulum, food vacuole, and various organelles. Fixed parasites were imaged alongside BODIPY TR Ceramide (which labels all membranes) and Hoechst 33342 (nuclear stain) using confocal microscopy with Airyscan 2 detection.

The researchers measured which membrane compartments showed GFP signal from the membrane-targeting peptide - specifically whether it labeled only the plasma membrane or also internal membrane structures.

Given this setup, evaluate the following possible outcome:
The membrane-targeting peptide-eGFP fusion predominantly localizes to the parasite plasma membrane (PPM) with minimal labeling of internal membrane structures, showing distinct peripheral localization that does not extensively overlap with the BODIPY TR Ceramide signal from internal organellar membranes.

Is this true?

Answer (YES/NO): NO